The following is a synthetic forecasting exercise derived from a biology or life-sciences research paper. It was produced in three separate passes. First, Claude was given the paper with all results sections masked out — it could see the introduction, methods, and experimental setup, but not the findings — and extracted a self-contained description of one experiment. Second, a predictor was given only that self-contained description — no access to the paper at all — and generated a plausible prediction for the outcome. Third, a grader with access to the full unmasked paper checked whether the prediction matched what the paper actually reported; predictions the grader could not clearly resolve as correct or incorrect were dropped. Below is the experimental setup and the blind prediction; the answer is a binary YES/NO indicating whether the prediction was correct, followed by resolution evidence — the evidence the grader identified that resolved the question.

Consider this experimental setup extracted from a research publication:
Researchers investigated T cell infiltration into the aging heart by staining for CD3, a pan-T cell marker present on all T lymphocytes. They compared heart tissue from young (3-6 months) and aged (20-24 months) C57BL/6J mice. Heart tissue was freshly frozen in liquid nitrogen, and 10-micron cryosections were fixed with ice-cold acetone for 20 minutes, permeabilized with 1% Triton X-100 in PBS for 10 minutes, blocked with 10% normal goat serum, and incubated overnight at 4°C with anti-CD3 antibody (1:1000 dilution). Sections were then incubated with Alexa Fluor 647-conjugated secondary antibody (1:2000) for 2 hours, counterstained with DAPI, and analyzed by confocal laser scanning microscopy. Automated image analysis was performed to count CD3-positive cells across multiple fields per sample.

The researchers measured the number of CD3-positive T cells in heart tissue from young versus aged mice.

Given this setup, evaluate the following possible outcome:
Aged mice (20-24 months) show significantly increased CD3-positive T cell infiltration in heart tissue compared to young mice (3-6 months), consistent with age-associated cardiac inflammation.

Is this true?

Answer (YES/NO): YES